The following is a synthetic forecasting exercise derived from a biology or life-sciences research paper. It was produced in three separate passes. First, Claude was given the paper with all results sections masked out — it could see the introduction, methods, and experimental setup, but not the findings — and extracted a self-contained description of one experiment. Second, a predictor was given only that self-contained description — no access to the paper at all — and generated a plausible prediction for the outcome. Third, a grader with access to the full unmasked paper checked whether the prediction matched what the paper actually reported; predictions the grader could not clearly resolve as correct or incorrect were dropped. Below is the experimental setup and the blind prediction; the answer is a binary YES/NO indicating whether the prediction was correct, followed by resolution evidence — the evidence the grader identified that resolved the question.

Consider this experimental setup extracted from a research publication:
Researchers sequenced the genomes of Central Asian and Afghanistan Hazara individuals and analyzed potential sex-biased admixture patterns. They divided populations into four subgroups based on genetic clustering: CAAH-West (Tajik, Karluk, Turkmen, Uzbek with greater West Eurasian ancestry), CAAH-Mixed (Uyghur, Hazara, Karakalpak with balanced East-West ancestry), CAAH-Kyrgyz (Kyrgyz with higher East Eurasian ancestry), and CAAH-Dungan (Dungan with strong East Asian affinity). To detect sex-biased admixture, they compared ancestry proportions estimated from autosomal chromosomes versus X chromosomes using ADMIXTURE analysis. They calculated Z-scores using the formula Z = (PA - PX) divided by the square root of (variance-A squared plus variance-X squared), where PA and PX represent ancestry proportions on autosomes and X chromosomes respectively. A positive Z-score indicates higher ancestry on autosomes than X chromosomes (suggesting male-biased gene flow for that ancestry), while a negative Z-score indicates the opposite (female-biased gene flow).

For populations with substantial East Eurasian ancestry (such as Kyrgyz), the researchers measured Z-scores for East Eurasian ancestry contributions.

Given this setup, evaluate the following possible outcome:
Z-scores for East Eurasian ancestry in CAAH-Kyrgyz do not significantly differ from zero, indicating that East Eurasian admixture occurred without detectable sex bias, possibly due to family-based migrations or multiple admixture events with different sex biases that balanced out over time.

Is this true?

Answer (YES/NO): YES